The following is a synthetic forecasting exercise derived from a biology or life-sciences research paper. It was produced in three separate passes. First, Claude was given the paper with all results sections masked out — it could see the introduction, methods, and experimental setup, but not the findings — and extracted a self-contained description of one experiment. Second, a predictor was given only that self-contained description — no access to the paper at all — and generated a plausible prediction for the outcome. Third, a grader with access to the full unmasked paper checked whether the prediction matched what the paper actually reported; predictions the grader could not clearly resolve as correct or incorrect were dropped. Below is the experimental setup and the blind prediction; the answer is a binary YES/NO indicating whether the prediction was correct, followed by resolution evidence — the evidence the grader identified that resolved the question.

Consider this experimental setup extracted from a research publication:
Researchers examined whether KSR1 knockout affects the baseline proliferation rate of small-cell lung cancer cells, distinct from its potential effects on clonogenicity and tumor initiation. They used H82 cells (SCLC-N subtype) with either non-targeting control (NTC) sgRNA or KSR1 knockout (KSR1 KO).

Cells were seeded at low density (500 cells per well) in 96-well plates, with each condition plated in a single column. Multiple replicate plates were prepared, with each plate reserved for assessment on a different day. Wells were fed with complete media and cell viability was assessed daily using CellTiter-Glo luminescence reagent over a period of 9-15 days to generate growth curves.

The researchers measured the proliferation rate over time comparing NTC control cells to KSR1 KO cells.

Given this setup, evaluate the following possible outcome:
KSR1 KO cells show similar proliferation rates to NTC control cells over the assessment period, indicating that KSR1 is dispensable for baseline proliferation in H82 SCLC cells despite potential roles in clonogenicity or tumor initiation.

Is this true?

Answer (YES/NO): YES